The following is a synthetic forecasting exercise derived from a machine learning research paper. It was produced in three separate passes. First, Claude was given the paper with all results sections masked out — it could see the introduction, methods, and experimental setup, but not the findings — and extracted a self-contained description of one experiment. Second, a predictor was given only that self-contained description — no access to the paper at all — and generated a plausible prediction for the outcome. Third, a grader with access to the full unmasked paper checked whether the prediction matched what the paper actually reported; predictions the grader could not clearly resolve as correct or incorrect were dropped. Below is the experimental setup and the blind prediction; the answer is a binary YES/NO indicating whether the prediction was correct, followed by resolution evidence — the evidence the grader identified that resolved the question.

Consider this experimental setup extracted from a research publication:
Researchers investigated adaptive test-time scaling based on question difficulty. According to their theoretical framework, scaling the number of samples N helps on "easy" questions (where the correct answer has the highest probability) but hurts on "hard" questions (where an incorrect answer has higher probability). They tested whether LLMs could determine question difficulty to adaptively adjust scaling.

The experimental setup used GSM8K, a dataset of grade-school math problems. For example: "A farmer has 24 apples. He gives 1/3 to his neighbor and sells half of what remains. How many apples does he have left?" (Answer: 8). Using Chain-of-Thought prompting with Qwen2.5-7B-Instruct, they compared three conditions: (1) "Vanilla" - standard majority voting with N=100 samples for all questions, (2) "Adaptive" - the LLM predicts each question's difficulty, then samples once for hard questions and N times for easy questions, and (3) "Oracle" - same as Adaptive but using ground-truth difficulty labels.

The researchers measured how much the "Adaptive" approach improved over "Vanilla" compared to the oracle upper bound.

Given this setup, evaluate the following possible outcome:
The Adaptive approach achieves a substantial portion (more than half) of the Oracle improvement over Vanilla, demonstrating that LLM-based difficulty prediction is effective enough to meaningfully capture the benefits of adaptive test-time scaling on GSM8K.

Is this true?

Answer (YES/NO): NO